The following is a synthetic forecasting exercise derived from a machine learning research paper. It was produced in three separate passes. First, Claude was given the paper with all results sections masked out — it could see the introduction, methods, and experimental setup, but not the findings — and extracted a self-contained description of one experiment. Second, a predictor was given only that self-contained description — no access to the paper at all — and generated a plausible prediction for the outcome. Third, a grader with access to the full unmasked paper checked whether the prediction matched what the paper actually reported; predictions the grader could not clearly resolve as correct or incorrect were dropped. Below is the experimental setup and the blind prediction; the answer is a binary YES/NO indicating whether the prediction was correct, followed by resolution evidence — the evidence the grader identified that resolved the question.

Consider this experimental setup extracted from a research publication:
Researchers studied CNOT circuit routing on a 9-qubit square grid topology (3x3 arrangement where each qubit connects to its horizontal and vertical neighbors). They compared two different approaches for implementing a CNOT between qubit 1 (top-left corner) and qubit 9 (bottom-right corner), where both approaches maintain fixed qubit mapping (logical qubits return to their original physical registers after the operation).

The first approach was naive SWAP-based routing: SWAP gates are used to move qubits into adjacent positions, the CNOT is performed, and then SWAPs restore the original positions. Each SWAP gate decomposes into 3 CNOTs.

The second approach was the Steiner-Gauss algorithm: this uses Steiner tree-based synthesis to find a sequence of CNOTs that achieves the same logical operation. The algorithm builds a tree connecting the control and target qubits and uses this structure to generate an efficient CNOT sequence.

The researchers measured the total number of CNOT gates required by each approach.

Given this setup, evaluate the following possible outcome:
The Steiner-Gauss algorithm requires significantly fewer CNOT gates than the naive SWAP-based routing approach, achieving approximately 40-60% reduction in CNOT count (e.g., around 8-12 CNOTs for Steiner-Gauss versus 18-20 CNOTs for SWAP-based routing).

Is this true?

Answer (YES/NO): NO